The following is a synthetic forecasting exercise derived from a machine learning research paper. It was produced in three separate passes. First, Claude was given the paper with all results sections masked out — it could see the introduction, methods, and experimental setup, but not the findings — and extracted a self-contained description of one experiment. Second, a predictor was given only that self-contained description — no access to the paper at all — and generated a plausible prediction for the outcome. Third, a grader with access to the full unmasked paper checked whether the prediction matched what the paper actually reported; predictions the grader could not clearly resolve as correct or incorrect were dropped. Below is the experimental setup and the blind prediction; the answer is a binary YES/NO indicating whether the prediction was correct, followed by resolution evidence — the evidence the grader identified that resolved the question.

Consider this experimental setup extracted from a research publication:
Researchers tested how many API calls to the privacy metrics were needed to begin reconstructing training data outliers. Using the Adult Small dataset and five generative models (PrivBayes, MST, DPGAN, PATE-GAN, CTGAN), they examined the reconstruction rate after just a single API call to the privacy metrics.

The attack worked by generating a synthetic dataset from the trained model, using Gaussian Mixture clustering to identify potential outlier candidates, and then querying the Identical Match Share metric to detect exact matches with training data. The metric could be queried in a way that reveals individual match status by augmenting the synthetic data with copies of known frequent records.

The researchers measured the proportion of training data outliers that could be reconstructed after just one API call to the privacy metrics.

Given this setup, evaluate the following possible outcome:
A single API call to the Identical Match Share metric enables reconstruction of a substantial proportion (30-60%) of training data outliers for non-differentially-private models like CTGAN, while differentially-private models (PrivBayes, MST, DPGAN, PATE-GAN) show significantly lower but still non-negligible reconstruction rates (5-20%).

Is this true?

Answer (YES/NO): NO